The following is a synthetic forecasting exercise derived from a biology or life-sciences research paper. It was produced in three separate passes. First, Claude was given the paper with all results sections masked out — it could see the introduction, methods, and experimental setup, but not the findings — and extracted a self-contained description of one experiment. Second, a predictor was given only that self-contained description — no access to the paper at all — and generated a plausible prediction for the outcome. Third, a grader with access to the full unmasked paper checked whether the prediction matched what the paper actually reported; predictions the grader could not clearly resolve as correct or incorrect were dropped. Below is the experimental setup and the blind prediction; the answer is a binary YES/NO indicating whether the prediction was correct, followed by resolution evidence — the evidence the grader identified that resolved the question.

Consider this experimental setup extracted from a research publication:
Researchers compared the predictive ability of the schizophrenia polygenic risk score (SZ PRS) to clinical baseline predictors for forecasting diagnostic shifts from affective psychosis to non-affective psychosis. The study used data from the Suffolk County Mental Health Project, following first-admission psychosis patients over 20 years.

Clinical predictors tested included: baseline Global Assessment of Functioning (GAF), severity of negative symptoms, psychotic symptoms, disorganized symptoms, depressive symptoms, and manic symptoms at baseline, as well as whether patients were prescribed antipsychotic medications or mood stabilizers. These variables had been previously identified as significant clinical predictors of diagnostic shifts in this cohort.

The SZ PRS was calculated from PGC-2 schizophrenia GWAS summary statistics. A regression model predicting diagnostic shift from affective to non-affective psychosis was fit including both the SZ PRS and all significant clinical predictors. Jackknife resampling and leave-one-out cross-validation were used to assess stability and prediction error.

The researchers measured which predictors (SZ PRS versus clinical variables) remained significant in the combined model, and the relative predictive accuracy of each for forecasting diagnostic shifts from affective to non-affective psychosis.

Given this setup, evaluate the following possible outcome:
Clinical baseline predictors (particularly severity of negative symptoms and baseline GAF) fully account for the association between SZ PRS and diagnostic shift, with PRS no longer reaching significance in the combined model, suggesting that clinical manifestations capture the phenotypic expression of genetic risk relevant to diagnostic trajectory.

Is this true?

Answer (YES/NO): NO